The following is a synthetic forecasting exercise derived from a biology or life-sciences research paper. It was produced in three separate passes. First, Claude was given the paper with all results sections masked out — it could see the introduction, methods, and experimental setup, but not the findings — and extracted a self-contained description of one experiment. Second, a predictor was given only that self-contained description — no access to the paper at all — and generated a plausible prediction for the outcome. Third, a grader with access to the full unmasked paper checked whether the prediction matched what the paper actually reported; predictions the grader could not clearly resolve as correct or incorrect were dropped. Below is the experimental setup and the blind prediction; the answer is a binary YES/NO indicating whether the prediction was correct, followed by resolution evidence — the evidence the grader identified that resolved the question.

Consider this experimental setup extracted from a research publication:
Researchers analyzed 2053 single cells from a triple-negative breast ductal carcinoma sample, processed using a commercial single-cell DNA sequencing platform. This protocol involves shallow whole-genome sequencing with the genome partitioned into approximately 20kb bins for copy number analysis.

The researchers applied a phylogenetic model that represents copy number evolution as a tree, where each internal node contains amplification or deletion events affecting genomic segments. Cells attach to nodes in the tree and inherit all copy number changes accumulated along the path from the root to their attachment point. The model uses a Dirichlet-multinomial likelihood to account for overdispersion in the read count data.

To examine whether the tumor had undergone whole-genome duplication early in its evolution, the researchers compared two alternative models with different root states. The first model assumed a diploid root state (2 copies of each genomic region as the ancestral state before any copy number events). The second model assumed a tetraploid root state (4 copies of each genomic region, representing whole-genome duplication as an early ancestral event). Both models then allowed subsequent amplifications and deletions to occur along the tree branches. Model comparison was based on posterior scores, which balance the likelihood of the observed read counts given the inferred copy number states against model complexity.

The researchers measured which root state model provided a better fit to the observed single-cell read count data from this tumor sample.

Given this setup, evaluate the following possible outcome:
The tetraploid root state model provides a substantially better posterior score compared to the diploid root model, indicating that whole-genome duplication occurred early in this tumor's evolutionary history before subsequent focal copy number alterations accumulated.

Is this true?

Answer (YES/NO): YES